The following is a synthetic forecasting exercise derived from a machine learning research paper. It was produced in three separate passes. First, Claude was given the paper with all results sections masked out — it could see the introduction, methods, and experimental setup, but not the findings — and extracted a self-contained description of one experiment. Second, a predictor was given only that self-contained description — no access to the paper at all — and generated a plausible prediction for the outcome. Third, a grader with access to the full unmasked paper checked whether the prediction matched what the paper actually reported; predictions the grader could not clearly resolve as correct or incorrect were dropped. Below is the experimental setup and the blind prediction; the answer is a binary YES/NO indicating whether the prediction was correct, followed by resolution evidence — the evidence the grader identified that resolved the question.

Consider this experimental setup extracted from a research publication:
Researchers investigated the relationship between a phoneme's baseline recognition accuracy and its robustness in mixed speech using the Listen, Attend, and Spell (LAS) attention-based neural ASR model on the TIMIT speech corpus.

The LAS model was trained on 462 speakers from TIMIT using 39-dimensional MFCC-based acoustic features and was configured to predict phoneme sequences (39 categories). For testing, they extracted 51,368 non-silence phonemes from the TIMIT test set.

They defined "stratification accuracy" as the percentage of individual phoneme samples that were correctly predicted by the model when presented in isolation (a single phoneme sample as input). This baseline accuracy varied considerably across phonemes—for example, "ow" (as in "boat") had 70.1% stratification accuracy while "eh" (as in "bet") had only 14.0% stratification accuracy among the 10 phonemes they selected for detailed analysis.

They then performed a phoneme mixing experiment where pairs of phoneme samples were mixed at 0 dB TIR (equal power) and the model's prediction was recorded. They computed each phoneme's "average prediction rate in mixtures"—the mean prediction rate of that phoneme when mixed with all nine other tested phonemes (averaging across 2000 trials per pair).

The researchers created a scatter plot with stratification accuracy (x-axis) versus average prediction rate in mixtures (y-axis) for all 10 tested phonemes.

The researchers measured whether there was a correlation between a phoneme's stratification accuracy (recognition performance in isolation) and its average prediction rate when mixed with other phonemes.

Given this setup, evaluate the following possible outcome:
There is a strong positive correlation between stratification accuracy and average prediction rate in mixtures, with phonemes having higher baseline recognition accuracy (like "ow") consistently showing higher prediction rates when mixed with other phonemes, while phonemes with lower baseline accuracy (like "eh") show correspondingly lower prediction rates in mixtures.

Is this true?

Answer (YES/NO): YES